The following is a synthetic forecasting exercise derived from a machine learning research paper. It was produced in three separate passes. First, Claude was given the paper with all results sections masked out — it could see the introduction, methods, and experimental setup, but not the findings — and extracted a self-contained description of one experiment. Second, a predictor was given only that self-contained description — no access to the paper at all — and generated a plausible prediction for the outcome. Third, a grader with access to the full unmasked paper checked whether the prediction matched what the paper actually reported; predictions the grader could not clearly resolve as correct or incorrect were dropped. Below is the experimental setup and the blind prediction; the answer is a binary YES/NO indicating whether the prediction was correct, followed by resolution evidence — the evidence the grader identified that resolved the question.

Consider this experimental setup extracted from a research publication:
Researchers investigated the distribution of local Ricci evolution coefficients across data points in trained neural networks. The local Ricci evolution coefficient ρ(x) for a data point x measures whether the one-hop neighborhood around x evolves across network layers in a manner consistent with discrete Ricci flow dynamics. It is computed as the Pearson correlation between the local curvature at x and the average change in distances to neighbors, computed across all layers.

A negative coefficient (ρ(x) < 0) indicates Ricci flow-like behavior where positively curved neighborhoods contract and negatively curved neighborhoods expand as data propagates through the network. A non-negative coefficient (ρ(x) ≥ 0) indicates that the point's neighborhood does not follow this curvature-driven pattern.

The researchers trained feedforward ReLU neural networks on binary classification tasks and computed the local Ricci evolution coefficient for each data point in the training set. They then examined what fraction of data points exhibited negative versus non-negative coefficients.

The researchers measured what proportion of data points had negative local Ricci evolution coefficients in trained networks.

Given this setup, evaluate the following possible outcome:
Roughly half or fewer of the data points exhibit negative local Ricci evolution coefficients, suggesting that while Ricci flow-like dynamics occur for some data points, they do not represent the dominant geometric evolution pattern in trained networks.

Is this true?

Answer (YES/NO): NO